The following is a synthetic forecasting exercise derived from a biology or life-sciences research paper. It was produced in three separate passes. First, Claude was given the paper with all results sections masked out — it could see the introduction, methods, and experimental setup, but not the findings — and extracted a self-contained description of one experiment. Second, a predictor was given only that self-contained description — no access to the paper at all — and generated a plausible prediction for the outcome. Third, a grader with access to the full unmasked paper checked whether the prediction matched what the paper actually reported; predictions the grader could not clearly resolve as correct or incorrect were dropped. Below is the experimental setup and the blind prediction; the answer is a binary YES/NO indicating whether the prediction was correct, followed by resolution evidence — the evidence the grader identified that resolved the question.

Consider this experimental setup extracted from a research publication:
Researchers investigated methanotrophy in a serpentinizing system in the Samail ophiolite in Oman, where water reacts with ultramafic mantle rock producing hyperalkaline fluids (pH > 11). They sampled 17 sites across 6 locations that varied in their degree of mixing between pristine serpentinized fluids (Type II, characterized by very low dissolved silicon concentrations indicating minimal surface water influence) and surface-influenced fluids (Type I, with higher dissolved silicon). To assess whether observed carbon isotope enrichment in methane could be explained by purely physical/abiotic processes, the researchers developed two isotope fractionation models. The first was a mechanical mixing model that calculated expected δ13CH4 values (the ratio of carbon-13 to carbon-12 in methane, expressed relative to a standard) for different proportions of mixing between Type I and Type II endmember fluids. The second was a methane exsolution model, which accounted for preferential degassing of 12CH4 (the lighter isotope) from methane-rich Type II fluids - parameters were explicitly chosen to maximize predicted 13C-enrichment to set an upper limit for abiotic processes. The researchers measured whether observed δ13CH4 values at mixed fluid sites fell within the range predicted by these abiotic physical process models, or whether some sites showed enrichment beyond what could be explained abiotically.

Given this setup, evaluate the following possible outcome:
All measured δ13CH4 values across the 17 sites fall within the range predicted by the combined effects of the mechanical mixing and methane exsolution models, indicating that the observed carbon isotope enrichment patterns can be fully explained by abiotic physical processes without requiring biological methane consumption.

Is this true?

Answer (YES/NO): NO